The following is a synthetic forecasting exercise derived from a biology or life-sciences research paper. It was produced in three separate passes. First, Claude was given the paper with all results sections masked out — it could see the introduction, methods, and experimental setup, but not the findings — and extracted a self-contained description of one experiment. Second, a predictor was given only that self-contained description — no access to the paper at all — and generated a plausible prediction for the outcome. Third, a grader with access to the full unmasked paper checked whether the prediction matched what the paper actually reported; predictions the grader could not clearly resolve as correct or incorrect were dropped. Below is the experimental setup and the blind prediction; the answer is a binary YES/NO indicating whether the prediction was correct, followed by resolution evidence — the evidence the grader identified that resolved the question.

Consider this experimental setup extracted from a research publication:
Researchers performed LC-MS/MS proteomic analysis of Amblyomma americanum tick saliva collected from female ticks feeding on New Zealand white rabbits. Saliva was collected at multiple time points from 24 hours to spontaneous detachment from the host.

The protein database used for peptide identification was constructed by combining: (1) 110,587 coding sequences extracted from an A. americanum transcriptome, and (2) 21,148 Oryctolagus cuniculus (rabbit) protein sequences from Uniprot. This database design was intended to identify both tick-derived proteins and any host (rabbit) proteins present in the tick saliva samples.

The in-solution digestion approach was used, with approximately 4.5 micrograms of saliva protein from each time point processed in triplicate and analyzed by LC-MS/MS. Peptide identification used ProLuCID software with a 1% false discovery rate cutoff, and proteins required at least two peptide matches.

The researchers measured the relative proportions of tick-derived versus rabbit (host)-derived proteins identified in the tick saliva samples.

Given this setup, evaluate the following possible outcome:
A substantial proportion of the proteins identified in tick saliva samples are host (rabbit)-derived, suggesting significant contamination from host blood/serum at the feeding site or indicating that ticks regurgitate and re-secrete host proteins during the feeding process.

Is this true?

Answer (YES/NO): YES